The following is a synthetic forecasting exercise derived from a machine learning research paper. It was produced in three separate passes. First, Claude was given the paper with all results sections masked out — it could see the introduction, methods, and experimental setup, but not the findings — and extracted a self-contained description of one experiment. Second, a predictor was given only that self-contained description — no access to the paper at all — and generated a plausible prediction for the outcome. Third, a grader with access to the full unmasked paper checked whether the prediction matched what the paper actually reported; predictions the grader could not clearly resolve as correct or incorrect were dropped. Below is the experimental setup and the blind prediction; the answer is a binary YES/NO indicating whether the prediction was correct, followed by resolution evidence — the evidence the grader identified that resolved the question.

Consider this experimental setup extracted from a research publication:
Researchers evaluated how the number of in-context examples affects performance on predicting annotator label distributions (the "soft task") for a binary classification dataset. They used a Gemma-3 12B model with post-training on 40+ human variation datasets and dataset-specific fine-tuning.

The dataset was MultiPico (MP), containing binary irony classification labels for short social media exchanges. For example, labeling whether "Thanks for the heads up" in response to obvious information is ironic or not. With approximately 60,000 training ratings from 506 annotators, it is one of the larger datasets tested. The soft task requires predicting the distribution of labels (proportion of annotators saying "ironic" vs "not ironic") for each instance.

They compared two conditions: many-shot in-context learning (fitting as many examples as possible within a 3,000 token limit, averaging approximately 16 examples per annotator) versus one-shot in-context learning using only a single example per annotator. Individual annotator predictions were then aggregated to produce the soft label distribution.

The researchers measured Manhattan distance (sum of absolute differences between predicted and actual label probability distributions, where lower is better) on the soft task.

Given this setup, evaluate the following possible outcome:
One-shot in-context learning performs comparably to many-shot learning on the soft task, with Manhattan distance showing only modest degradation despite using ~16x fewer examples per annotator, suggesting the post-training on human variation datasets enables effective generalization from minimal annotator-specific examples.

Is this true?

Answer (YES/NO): NO